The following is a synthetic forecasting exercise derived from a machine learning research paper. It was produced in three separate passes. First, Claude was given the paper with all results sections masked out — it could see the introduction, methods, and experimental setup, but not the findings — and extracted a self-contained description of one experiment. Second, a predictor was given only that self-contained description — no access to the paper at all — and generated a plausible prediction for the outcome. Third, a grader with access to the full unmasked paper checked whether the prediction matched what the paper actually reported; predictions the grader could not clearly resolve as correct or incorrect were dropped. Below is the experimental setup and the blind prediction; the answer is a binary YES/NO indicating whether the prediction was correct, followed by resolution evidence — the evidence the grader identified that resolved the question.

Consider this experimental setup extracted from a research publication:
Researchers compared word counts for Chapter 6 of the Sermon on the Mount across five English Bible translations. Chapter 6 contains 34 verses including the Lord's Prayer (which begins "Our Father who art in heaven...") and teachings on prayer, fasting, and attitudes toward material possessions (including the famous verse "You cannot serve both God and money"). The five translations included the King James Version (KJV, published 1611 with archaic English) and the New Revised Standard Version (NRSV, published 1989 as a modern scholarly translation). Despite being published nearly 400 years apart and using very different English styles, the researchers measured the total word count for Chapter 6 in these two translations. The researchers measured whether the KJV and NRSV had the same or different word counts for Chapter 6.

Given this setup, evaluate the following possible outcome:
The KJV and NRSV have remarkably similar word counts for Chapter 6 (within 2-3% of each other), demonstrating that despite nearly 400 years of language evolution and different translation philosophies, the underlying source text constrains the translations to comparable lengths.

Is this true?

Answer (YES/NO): YES